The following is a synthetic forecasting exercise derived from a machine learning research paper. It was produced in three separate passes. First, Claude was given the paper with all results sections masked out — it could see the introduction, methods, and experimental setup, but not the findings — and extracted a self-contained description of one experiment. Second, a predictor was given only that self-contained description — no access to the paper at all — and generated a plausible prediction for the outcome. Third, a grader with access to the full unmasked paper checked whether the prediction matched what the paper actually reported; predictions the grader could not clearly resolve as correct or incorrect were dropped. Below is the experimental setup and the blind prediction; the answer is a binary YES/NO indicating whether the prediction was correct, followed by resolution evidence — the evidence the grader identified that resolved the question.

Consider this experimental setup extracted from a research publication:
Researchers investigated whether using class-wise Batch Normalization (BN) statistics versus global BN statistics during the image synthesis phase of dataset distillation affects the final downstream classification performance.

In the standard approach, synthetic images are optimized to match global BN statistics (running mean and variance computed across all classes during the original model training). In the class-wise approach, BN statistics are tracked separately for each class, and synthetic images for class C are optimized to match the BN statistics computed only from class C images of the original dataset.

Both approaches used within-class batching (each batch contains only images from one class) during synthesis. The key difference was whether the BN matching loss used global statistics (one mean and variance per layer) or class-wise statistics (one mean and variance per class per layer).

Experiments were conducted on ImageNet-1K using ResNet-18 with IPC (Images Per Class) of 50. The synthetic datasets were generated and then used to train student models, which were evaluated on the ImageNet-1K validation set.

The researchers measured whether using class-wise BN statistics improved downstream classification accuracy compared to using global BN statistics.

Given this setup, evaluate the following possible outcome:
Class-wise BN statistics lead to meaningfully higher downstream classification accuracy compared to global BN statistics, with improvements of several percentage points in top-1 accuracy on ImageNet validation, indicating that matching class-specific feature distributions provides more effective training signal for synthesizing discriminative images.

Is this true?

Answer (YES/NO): YES